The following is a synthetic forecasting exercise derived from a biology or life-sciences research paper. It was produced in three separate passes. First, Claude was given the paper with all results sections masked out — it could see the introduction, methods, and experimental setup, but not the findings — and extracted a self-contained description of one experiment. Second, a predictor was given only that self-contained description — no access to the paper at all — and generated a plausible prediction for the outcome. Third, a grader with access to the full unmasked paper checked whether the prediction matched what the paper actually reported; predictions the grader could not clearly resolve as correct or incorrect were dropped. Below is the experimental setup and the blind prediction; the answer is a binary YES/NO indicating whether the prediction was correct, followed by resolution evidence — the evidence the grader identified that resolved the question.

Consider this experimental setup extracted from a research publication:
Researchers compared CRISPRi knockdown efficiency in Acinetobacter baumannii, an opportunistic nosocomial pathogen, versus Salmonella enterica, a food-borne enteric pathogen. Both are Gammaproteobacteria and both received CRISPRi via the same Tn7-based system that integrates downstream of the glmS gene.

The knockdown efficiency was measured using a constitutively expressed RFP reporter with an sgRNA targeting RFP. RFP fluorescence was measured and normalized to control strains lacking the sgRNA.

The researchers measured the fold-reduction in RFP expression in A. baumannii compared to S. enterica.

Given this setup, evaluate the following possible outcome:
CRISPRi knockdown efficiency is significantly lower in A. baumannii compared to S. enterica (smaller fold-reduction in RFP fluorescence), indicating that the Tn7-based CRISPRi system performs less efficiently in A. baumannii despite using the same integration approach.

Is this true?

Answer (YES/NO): YES